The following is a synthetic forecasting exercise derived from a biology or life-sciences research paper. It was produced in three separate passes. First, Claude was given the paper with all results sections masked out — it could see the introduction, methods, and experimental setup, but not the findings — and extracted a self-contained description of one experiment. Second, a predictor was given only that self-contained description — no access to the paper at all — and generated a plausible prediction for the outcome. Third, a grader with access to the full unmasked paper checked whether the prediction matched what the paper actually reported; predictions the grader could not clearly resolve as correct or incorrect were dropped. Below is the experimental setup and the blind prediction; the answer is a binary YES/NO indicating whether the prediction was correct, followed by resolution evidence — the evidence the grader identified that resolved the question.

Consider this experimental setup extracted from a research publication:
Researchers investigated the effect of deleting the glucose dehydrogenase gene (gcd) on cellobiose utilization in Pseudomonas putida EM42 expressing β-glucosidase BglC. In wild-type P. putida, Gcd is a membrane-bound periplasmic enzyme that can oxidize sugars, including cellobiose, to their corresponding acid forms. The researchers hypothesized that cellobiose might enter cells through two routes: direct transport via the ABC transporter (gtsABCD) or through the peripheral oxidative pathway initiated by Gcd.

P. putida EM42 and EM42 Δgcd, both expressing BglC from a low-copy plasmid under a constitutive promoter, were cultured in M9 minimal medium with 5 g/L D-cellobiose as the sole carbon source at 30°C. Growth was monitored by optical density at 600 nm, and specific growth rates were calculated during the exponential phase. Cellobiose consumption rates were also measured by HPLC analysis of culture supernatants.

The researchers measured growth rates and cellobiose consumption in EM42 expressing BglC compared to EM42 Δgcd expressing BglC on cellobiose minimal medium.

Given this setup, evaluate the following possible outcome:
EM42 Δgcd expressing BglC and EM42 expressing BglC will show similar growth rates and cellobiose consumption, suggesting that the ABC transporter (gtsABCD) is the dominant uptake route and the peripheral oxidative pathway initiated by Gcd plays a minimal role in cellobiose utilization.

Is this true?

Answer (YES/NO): NO